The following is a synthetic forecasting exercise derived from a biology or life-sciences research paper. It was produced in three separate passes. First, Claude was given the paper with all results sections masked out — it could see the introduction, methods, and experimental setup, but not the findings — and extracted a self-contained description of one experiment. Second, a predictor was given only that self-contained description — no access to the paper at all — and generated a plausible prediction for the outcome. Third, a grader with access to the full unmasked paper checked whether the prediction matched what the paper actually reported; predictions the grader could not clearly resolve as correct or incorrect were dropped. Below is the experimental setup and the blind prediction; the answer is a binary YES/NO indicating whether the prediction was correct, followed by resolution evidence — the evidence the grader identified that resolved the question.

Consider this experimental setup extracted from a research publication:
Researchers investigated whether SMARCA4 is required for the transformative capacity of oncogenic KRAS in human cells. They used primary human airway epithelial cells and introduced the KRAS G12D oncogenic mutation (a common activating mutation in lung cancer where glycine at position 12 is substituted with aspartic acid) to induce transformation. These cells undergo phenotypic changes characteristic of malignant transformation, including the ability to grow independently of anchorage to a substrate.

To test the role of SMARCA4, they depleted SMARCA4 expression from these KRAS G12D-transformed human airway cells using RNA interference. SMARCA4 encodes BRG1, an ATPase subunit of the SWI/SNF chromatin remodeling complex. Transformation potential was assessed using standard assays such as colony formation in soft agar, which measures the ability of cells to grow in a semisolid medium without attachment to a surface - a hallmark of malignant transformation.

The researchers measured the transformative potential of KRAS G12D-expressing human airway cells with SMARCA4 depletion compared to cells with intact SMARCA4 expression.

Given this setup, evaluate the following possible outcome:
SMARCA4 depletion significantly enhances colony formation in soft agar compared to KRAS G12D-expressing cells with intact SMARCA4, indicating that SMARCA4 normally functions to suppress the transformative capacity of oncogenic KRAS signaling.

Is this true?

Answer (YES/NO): NO